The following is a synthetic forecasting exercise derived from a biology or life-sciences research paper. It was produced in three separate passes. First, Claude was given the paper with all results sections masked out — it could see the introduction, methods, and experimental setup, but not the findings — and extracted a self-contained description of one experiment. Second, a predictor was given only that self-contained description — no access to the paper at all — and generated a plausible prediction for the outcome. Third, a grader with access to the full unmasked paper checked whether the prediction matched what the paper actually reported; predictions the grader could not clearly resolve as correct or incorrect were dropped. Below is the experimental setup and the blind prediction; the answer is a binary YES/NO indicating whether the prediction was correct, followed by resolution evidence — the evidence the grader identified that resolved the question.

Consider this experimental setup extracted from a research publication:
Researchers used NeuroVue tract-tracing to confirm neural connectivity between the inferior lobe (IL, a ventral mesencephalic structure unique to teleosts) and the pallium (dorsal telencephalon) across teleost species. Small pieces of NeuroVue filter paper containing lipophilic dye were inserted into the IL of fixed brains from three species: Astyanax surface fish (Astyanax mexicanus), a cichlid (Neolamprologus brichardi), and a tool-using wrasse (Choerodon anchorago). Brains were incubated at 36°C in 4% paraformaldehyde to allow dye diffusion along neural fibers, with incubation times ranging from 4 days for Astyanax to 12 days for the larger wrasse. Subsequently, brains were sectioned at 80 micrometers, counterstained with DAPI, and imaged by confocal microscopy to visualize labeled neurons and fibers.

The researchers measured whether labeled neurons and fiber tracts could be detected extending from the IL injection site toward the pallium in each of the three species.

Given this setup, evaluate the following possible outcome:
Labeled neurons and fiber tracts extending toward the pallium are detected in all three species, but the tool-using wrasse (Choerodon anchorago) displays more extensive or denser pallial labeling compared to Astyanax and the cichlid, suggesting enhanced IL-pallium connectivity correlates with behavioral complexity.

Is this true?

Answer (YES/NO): NO